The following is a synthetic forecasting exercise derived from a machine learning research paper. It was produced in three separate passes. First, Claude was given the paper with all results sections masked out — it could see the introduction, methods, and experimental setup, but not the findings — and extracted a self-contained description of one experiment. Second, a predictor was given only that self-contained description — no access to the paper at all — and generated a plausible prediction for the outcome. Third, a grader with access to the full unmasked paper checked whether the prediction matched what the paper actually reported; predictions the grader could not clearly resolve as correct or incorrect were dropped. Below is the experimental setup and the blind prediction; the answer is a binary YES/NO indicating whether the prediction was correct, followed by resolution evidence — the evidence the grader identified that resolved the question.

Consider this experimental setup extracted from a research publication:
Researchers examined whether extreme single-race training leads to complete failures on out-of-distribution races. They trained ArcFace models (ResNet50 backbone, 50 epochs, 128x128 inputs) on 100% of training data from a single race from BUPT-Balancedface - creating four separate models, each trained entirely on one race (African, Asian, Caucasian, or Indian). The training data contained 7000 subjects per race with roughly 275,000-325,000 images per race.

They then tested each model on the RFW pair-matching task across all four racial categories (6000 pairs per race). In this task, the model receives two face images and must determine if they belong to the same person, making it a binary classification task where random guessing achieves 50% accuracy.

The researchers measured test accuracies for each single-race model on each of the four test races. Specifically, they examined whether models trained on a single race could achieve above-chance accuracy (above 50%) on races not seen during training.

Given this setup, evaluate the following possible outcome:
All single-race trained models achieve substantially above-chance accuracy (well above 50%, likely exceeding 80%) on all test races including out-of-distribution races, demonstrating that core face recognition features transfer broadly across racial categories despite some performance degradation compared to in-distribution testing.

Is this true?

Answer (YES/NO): NO